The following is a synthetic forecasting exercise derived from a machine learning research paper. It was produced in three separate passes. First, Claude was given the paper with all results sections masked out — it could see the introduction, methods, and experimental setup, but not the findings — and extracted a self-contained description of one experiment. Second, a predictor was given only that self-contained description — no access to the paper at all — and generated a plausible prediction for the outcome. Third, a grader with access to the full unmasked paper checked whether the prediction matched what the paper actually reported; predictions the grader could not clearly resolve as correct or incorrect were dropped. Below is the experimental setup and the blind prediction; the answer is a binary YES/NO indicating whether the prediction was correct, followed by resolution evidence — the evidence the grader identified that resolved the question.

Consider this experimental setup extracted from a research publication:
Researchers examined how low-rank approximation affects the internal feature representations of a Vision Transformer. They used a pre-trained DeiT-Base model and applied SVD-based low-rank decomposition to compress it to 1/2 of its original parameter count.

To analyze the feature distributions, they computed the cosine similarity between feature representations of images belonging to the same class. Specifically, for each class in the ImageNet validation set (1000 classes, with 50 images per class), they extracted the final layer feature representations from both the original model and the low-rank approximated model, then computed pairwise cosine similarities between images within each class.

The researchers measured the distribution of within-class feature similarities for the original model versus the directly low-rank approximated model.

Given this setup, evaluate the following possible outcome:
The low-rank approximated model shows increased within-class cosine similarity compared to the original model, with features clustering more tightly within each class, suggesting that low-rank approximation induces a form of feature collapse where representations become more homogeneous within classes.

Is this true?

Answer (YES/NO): YES